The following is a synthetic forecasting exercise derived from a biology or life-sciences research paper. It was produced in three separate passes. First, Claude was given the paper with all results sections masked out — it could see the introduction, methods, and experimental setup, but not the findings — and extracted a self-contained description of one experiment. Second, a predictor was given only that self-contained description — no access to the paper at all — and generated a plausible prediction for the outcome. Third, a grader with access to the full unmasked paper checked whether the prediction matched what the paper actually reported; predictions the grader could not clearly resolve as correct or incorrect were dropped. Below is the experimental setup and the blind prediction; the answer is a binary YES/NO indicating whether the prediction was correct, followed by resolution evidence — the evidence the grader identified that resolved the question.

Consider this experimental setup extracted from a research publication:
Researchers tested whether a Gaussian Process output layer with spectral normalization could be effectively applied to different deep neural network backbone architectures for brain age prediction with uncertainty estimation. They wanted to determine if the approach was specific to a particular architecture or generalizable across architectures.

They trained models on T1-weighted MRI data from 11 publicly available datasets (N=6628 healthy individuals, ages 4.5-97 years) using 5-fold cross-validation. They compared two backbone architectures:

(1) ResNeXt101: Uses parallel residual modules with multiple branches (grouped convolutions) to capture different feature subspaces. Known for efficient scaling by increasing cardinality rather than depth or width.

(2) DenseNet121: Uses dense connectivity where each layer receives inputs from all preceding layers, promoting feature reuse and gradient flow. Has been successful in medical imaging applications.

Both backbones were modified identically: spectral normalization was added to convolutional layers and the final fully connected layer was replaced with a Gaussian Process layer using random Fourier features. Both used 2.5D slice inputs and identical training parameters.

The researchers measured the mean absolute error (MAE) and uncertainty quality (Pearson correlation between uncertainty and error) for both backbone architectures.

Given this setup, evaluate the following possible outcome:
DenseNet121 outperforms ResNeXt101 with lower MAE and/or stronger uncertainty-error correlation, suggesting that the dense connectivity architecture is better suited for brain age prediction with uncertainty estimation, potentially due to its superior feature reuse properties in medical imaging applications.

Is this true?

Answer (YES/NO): YES